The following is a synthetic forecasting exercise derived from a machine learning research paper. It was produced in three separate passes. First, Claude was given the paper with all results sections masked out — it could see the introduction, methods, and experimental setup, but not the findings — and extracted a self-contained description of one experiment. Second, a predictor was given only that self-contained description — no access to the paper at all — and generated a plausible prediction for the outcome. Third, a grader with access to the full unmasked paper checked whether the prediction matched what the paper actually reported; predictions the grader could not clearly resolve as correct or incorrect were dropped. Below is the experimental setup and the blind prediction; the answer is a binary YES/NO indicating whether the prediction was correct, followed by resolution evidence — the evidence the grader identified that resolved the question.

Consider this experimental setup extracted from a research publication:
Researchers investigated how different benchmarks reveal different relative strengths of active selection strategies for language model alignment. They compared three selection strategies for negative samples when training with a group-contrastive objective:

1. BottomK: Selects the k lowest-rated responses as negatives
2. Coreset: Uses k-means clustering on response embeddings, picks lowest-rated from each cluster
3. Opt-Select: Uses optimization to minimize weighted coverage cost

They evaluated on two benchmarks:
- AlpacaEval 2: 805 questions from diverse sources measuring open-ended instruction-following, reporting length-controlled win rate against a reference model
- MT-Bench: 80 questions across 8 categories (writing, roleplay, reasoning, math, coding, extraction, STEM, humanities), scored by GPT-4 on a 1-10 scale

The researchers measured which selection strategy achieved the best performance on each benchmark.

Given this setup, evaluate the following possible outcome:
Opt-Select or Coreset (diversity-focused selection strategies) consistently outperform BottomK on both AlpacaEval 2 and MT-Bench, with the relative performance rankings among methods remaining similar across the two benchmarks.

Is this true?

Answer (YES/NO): NO